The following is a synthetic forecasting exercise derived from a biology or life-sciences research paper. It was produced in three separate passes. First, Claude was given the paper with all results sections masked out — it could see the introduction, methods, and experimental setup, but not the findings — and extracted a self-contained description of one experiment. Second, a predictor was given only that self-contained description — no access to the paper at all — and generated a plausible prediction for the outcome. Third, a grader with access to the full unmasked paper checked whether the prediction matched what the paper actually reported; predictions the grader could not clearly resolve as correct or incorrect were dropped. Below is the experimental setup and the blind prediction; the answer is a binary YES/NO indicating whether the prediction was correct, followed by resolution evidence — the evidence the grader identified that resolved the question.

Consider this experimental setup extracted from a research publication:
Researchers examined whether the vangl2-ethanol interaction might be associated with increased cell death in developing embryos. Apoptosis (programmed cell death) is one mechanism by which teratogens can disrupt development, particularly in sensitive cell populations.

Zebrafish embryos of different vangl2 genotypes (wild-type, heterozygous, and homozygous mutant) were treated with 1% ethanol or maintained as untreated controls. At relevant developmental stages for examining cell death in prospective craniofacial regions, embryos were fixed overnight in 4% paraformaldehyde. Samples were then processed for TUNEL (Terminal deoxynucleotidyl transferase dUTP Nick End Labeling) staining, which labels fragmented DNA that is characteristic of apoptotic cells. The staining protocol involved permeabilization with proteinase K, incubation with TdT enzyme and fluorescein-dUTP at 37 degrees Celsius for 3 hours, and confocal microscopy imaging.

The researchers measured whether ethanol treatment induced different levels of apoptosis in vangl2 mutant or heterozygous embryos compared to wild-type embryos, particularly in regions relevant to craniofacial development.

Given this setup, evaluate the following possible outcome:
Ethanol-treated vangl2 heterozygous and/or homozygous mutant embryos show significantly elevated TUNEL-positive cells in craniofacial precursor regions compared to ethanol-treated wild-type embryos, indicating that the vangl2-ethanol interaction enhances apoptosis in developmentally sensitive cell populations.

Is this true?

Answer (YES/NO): NO